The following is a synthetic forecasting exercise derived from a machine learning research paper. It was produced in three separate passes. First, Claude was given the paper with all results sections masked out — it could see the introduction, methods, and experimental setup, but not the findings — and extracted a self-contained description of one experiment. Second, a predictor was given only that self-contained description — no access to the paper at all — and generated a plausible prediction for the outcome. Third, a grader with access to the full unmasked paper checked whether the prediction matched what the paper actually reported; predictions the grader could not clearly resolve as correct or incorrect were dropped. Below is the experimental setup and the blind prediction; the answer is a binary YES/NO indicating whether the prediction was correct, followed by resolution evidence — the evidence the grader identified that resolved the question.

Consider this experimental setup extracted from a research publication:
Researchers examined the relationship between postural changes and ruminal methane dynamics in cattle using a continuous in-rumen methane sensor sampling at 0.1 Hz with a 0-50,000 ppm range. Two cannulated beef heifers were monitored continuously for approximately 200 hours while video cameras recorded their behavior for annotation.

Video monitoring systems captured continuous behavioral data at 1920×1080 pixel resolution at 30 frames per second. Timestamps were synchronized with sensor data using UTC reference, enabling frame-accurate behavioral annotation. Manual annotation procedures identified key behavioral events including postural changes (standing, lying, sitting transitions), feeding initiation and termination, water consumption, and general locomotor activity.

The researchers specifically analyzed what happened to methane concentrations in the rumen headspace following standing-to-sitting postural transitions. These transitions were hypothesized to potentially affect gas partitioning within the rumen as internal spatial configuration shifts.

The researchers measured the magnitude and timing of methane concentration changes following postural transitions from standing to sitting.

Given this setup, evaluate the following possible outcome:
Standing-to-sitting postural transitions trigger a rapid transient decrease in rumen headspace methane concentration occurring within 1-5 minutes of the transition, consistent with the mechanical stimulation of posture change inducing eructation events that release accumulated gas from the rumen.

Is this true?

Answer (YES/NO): NO